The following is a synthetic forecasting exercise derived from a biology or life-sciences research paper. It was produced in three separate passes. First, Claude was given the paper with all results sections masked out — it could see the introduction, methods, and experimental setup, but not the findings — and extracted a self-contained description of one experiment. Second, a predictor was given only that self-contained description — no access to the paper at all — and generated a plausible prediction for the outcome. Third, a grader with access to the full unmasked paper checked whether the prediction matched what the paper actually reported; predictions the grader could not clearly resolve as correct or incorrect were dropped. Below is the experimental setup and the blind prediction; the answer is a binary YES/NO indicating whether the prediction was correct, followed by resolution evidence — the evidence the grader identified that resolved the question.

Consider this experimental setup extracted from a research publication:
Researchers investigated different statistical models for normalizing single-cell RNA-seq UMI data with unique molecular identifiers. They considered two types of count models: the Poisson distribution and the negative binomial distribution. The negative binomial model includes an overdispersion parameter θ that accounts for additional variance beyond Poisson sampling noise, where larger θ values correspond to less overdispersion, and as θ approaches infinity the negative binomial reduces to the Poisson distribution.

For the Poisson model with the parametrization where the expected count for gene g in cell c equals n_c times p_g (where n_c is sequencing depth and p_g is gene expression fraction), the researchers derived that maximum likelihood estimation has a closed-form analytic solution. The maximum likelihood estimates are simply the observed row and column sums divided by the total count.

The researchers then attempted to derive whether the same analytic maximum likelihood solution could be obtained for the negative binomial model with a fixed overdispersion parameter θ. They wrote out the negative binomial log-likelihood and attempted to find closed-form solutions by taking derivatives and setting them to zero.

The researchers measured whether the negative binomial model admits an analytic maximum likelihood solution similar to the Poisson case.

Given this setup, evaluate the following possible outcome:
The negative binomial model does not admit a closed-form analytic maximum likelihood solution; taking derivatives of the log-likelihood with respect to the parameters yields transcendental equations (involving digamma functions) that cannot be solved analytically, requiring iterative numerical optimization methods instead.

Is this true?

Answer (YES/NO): NO